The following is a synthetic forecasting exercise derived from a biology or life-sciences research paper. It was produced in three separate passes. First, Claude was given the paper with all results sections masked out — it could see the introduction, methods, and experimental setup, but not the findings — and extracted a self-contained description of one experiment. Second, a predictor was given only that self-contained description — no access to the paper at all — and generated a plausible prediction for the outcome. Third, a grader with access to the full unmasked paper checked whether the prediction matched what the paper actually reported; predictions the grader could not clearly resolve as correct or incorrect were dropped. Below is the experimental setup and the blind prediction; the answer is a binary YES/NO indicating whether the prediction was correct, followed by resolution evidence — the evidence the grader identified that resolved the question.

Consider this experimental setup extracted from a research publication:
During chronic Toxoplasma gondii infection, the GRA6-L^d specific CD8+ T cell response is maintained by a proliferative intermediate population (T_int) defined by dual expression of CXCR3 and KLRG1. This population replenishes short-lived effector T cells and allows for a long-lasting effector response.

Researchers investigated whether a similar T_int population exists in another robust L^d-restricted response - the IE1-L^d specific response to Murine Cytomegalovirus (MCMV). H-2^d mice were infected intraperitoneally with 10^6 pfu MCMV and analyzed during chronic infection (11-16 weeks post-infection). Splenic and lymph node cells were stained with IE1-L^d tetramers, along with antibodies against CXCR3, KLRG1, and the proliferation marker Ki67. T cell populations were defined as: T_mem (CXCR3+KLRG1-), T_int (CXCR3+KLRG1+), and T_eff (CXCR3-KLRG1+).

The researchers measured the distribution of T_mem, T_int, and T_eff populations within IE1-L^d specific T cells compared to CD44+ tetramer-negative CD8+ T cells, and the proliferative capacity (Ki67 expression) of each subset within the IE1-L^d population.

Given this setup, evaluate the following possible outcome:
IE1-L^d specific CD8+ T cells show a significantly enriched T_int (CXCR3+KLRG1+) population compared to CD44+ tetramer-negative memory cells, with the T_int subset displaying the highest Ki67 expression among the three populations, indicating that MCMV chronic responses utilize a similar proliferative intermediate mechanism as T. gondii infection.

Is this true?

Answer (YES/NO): YES